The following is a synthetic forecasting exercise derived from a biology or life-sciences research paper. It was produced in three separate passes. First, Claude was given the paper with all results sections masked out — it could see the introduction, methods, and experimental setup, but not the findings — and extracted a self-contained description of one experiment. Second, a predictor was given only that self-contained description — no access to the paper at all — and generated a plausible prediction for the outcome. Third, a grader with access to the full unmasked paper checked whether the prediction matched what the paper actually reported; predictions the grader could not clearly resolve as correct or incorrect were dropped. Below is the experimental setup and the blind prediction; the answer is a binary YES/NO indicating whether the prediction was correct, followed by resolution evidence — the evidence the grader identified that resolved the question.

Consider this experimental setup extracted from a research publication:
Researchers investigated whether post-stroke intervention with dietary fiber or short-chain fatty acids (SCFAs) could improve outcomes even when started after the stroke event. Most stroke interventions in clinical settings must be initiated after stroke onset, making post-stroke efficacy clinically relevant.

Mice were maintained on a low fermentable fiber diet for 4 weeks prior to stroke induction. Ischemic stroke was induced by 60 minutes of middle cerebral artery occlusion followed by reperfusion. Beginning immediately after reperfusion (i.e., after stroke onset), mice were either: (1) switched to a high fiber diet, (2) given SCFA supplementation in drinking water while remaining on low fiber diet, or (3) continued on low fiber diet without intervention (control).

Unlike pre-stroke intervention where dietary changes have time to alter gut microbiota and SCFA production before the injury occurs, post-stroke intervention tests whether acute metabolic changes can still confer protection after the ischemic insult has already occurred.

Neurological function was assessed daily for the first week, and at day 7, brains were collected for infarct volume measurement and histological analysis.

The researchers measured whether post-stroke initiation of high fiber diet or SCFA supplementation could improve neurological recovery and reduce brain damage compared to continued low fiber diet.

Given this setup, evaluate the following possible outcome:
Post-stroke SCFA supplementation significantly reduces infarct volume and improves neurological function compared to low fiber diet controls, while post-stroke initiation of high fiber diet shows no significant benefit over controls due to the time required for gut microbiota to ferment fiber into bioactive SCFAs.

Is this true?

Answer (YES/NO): NO